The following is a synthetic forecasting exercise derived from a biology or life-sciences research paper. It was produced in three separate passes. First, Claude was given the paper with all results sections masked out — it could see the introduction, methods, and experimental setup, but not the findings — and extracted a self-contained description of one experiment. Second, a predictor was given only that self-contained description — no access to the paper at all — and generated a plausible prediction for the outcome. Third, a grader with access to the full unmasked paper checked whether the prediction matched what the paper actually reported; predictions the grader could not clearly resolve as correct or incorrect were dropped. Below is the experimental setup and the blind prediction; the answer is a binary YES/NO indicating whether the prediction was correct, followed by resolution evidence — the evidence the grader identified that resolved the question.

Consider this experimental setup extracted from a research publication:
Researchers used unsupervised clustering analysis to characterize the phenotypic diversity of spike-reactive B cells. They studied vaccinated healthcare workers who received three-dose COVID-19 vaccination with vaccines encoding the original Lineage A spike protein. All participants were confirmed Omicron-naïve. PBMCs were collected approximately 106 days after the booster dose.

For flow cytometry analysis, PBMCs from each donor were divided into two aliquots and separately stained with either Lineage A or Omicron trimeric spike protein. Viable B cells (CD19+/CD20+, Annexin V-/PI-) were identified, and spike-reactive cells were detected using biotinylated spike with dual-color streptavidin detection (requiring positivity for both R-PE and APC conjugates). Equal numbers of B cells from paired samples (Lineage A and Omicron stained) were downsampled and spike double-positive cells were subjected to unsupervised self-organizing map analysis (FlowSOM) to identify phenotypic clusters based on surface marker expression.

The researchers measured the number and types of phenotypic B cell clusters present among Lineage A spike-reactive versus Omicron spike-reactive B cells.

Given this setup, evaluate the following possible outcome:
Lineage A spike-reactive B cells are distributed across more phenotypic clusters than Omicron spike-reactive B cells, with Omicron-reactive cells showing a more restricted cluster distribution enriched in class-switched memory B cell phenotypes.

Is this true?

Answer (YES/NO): NO